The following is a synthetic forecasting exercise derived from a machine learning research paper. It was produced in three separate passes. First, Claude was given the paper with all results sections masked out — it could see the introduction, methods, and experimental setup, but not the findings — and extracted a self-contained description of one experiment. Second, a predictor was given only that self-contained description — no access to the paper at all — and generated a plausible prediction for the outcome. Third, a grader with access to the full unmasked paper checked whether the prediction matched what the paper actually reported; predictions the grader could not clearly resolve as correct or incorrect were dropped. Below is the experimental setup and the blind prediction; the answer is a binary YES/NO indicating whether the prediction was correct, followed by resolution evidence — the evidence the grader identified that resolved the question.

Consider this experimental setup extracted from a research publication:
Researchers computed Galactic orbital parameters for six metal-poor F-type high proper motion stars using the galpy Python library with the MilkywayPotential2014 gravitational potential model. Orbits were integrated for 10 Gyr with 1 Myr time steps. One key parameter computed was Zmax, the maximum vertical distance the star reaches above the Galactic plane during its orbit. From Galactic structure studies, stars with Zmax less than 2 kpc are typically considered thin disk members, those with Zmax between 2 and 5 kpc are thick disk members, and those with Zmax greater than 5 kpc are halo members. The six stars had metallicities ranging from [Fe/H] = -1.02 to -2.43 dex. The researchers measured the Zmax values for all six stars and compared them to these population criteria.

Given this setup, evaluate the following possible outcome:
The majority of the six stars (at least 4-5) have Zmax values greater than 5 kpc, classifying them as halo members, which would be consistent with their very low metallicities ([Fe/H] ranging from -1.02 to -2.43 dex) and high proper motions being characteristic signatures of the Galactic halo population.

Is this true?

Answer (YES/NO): NO